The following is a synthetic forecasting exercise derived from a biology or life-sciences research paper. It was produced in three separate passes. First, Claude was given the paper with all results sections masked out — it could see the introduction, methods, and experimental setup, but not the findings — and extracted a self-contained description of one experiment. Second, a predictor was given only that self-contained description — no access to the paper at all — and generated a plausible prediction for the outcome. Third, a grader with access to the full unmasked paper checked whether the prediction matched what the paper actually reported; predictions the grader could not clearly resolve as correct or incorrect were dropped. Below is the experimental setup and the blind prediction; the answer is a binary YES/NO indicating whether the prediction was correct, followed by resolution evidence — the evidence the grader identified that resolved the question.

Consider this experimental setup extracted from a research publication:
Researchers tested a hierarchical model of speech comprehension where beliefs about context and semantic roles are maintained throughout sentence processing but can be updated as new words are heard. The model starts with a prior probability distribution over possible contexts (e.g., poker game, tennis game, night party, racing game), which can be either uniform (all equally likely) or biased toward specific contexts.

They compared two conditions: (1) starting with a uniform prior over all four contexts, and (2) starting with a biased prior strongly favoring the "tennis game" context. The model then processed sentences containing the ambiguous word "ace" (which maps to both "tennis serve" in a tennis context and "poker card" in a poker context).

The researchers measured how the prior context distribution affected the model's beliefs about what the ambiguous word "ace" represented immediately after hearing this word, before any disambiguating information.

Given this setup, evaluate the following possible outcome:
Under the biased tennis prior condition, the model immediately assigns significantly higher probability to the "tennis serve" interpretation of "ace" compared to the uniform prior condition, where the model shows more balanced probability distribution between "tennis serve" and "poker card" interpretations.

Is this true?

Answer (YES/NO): YES